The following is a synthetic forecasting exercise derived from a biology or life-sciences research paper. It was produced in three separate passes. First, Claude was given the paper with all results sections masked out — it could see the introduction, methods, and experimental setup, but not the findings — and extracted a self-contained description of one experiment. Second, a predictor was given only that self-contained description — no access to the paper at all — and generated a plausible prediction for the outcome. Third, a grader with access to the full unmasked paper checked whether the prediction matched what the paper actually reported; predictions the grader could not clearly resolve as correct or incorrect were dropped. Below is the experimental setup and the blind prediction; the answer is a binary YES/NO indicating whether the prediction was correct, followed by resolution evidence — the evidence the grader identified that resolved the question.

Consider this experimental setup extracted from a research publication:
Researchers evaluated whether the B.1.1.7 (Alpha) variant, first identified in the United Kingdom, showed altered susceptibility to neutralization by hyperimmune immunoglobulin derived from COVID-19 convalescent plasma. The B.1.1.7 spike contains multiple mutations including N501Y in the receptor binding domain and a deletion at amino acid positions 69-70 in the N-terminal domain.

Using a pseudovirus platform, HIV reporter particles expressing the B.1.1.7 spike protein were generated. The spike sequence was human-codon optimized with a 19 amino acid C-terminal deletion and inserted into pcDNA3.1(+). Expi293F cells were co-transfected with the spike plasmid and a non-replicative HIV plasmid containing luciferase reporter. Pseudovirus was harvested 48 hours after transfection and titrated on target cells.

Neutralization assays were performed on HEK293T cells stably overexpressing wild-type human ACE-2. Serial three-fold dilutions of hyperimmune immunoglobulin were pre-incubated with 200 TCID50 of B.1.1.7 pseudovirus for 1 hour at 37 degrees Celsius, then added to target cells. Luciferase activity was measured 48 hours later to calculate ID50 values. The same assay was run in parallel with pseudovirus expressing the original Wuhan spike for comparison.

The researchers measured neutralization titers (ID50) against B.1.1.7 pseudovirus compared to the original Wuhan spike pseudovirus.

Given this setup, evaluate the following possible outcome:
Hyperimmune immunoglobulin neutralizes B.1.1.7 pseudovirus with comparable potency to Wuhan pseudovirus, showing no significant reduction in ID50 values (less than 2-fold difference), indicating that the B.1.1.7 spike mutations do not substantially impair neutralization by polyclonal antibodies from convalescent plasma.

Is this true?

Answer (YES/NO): YES